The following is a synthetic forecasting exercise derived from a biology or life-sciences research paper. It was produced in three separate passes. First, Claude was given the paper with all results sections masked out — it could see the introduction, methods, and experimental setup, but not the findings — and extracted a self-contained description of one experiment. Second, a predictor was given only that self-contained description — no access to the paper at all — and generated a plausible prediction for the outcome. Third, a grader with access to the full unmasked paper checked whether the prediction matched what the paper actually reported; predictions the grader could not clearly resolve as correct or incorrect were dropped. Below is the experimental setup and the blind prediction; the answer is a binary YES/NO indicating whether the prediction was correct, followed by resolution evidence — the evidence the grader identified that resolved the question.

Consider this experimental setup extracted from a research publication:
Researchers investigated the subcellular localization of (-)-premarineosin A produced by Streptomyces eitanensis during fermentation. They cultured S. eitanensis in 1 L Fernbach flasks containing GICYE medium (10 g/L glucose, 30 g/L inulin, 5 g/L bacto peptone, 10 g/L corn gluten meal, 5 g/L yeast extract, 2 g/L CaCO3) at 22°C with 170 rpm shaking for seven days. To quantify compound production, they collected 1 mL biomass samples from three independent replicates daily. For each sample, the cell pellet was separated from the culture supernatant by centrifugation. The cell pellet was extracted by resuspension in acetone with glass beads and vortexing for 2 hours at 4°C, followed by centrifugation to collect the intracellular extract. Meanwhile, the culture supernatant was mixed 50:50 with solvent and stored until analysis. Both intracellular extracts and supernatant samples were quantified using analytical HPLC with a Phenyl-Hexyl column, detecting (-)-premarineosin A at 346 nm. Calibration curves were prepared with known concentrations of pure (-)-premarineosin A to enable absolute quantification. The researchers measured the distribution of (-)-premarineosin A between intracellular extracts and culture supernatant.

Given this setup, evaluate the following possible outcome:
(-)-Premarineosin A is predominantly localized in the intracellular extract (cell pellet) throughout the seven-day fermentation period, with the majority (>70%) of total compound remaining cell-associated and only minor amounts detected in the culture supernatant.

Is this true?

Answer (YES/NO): YES